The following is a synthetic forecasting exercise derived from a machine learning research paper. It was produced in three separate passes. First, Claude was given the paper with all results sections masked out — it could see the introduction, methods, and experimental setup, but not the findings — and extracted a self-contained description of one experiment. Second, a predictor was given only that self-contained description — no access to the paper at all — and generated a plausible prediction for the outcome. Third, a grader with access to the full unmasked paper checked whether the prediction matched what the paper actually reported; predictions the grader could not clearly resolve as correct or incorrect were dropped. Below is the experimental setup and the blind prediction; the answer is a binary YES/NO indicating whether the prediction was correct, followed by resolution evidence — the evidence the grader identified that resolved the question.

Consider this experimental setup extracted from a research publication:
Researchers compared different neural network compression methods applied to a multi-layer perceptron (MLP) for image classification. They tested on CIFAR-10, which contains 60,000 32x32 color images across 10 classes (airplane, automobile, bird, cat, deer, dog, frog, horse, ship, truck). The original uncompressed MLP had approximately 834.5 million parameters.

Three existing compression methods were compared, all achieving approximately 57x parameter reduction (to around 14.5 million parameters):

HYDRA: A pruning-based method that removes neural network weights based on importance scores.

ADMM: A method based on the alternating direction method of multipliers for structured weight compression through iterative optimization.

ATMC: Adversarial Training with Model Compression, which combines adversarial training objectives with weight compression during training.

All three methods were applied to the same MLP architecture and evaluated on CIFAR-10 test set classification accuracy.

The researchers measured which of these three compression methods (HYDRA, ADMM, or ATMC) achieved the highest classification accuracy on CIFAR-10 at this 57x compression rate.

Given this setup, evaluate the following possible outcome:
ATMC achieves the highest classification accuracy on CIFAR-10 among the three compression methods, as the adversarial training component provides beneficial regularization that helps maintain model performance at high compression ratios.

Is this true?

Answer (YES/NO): YES